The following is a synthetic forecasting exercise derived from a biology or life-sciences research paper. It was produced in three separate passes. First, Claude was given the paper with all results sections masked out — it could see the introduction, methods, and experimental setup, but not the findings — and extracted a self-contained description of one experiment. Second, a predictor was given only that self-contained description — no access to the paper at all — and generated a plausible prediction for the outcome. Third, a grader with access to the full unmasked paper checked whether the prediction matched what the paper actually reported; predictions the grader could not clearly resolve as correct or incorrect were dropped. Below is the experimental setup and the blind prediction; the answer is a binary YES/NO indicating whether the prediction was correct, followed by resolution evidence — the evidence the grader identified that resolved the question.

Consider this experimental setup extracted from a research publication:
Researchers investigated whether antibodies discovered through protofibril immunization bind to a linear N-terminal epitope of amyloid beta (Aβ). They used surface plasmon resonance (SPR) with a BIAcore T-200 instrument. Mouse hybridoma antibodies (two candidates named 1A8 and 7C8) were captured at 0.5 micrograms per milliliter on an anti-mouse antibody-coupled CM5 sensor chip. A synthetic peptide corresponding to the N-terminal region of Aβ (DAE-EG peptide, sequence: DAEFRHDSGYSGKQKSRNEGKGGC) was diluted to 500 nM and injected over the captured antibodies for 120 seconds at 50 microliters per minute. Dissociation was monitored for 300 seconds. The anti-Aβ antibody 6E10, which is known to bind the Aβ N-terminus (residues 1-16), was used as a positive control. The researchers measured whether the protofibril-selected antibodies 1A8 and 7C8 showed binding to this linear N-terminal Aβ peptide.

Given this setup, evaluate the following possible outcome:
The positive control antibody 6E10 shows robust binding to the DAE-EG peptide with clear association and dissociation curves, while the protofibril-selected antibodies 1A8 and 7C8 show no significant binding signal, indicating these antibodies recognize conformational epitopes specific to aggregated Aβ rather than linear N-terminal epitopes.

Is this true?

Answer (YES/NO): NO